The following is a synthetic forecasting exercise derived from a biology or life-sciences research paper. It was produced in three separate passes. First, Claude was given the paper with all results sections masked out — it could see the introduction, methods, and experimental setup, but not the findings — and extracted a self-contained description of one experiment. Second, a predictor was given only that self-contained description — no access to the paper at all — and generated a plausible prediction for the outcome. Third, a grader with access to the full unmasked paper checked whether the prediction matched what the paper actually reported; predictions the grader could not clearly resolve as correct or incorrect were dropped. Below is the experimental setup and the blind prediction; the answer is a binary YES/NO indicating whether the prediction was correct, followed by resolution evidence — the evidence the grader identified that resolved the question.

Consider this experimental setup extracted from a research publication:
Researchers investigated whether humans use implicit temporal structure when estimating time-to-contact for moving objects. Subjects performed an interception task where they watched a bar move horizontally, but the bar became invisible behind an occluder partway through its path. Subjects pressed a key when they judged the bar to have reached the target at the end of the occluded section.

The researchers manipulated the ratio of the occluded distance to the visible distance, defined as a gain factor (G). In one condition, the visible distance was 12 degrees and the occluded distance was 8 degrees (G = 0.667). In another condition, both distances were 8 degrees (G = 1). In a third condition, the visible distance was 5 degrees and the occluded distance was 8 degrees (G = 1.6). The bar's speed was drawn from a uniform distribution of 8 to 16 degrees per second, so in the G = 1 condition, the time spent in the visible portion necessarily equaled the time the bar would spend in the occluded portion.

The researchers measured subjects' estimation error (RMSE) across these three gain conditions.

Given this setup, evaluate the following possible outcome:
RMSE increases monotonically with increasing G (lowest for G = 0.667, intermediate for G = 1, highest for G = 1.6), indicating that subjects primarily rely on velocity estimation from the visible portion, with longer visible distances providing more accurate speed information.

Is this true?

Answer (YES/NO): NO